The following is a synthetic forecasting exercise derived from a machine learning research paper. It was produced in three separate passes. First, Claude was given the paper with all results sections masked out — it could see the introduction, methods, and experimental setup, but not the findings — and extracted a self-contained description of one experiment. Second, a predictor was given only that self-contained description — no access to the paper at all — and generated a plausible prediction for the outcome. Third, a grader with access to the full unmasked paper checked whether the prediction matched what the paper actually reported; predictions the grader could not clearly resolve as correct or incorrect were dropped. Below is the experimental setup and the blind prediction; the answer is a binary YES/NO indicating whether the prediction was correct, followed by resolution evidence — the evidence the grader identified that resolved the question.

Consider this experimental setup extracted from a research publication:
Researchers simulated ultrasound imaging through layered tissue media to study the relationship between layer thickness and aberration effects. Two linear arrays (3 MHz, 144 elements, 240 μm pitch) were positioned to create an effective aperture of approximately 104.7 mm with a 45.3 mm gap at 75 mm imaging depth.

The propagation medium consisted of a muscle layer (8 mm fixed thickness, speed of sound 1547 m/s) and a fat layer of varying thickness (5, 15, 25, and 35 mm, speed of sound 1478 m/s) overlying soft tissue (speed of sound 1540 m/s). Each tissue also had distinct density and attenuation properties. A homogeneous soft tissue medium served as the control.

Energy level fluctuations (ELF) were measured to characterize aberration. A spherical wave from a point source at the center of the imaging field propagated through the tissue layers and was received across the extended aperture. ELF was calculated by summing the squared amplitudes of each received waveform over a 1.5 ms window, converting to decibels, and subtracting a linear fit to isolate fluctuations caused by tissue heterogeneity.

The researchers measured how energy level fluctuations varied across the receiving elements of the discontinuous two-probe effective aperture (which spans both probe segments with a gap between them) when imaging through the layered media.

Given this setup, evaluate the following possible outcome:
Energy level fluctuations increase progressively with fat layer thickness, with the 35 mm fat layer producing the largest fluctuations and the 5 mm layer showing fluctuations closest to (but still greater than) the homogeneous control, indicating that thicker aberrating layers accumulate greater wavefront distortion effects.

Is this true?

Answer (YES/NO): NO